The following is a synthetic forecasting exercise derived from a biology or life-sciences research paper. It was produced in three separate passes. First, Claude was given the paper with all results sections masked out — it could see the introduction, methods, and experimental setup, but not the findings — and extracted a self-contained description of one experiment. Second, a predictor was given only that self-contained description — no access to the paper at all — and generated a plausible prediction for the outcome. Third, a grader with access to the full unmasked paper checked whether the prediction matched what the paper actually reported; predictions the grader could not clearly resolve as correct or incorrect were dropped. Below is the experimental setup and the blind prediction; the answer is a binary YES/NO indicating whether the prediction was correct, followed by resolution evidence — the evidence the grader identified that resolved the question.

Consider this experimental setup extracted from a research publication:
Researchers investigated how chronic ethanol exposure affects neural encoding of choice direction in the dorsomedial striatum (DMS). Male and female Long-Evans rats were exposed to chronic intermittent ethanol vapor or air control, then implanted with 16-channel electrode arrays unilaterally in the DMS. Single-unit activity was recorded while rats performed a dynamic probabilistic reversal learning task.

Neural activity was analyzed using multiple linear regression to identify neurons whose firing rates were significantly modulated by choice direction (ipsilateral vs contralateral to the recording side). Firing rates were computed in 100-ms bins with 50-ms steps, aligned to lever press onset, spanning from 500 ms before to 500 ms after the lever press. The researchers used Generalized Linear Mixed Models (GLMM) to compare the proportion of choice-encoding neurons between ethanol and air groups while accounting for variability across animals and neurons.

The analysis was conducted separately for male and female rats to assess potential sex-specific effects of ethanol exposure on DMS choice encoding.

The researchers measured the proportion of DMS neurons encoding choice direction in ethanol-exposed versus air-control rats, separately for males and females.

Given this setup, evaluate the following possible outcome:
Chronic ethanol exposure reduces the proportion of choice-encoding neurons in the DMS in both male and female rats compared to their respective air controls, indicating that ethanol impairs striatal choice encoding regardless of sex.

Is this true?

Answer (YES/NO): NO